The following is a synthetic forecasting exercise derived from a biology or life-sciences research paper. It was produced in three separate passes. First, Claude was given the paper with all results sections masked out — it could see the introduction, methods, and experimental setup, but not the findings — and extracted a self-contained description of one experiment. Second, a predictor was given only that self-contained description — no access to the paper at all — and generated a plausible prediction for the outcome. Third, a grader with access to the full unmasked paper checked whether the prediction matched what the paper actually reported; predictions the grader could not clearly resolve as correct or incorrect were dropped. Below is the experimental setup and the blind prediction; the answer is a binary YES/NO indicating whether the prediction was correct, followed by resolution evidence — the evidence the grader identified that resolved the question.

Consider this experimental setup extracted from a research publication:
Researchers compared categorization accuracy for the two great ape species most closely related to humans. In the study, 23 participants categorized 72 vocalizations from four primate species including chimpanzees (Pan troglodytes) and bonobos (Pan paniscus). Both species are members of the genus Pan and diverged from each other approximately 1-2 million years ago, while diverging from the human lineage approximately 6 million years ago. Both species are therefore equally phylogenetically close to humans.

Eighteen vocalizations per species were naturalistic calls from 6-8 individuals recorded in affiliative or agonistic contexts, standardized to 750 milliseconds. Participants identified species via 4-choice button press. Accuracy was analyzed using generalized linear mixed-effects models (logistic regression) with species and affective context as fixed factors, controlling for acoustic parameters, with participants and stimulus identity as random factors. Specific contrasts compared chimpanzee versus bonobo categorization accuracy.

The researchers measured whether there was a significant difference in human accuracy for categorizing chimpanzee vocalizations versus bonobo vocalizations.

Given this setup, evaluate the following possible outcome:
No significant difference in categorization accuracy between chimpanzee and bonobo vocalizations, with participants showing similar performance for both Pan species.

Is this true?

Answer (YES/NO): NO